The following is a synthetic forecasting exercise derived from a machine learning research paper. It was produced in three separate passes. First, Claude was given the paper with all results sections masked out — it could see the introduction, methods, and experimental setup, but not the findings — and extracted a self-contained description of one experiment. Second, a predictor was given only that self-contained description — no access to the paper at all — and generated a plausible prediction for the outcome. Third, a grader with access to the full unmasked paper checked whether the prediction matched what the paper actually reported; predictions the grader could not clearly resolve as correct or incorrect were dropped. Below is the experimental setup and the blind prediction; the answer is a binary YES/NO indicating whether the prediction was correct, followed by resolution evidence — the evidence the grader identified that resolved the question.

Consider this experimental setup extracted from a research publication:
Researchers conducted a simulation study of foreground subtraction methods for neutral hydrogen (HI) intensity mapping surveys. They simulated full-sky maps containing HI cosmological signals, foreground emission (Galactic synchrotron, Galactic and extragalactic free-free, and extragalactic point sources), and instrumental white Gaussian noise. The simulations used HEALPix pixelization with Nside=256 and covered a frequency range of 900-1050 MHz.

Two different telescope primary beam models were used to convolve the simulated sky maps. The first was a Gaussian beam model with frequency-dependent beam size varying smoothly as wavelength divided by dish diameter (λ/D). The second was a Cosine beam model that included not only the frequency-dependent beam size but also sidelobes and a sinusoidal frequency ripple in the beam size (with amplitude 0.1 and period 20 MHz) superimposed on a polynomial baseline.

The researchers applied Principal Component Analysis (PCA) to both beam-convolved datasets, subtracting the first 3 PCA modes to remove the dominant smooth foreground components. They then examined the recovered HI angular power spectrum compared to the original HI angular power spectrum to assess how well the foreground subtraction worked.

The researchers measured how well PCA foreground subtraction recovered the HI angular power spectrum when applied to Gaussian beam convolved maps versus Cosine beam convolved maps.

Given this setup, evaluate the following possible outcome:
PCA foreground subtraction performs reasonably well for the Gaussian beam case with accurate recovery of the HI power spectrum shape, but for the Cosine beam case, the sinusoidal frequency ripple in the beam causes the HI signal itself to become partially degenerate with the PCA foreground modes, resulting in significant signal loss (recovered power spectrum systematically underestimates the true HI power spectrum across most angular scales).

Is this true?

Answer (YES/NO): NO